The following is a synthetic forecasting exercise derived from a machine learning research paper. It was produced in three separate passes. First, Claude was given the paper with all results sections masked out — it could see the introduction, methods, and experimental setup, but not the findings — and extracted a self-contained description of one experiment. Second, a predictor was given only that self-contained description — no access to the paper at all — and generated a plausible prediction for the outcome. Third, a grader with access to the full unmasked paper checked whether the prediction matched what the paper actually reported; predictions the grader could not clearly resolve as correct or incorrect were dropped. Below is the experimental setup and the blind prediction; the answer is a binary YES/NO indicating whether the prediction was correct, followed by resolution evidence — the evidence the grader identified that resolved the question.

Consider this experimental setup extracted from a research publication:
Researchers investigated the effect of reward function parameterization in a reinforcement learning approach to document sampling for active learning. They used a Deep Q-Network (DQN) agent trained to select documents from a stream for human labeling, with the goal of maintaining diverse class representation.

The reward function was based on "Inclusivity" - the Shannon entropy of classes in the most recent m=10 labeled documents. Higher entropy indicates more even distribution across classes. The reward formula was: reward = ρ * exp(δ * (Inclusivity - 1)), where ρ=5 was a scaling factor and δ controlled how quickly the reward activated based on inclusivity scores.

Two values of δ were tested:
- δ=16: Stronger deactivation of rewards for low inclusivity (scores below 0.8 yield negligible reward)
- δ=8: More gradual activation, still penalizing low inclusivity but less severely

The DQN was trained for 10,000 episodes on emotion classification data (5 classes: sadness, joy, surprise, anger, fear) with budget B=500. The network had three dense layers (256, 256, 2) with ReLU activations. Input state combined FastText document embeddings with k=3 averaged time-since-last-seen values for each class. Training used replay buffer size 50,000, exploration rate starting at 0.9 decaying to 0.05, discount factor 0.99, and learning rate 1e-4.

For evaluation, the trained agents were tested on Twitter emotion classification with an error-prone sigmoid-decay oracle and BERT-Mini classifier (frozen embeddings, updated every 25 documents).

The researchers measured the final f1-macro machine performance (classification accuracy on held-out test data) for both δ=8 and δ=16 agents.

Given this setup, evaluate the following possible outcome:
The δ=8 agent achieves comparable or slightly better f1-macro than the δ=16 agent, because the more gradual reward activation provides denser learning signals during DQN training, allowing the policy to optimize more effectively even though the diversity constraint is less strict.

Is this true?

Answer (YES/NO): YES